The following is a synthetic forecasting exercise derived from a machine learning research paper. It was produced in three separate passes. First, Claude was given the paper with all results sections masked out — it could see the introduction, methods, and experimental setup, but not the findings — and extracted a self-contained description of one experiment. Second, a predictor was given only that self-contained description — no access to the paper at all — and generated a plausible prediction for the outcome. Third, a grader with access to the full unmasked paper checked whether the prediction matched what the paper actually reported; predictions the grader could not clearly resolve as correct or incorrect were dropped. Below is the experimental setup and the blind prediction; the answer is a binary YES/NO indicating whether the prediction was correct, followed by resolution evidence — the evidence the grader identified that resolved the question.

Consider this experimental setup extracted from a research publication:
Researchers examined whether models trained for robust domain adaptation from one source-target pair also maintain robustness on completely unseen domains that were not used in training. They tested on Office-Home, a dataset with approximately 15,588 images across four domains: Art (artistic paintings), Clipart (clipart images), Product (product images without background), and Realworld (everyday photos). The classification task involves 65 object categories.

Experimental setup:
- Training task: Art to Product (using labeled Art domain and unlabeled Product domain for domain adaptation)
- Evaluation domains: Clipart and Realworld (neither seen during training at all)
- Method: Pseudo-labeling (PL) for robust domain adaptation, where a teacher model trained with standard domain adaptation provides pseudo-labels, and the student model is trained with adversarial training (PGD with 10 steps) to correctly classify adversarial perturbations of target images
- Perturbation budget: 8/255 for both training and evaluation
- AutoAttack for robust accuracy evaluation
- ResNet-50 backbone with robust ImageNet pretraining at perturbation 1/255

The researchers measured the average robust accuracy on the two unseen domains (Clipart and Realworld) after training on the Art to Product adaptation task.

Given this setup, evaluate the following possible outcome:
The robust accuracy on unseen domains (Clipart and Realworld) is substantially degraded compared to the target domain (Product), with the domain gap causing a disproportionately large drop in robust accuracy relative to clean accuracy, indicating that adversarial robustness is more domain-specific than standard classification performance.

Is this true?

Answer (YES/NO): YES